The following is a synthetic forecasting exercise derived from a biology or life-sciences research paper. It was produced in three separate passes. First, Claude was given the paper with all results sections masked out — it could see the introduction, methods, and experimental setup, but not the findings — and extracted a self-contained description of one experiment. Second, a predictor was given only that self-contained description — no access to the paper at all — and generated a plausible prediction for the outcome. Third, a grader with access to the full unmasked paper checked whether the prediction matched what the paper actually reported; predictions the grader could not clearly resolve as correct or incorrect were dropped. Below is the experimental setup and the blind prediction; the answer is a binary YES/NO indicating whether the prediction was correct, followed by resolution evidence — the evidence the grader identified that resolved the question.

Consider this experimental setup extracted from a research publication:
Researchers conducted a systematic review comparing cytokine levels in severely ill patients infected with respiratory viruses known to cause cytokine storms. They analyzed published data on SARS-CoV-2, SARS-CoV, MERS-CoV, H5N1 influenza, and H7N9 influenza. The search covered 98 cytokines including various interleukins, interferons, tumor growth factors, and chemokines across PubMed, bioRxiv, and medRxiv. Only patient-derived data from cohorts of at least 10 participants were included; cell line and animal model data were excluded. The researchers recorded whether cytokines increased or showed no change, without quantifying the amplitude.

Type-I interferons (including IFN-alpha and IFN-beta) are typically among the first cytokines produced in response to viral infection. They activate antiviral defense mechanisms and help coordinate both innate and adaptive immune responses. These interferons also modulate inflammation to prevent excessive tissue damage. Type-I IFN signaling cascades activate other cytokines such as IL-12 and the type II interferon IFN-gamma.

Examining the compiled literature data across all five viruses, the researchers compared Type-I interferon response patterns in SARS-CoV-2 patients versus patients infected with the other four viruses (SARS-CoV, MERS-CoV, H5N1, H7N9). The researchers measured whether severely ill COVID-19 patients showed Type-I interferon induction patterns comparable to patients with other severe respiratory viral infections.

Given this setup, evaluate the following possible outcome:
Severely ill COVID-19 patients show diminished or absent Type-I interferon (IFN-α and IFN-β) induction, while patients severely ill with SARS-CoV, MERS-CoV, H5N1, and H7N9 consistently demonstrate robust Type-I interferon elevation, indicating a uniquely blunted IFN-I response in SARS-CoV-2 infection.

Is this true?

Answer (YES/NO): NO